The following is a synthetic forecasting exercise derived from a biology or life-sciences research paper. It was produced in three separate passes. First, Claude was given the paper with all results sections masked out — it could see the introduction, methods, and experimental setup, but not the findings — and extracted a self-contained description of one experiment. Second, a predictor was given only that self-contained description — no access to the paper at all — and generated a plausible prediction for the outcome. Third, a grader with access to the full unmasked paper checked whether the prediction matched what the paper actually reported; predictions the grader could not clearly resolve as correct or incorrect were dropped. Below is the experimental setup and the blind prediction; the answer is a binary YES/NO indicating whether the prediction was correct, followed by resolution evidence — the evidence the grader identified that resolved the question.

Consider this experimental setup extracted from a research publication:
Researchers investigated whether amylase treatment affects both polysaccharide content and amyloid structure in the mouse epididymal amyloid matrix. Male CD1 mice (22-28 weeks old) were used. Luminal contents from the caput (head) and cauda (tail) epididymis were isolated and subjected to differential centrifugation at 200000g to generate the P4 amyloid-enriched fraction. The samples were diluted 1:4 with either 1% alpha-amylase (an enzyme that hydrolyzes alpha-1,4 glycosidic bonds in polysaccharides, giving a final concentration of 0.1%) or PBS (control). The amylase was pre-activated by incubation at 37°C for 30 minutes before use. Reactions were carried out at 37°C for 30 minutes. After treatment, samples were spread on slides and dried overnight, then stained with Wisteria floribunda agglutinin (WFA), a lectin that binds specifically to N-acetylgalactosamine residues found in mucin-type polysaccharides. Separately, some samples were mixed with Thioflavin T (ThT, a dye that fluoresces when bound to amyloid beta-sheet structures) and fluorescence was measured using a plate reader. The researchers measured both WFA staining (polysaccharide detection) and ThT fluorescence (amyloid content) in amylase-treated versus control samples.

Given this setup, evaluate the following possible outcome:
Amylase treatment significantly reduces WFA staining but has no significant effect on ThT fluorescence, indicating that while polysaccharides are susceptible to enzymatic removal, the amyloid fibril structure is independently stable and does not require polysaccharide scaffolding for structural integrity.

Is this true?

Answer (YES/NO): NO